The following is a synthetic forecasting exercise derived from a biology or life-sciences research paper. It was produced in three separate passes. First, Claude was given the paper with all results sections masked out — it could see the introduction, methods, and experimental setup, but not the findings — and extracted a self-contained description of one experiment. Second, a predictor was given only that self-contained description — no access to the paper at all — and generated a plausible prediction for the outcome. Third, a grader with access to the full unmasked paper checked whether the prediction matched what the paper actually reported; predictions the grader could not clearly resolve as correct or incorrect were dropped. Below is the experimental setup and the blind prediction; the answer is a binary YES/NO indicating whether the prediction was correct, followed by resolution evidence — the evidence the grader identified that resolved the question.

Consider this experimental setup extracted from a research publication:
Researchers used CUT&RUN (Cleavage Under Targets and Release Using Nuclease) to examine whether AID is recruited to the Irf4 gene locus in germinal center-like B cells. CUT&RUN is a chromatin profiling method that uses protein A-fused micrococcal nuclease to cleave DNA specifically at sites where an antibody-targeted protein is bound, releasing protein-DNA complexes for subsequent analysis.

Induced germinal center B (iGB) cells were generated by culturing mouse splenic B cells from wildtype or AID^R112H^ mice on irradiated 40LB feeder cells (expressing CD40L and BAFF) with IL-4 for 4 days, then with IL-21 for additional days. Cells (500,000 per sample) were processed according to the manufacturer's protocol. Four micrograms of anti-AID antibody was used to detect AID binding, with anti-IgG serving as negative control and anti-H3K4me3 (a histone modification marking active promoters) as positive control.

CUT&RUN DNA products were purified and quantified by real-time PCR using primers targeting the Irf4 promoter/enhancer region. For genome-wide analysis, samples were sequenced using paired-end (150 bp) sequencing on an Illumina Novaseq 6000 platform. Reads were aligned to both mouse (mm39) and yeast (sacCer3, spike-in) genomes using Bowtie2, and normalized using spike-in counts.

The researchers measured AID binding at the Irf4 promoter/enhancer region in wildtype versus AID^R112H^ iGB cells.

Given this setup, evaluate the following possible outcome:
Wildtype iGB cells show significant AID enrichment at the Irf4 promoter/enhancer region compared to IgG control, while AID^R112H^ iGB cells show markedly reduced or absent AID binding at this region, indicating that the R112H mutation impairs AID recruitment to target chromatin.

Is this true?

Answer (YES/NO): YES